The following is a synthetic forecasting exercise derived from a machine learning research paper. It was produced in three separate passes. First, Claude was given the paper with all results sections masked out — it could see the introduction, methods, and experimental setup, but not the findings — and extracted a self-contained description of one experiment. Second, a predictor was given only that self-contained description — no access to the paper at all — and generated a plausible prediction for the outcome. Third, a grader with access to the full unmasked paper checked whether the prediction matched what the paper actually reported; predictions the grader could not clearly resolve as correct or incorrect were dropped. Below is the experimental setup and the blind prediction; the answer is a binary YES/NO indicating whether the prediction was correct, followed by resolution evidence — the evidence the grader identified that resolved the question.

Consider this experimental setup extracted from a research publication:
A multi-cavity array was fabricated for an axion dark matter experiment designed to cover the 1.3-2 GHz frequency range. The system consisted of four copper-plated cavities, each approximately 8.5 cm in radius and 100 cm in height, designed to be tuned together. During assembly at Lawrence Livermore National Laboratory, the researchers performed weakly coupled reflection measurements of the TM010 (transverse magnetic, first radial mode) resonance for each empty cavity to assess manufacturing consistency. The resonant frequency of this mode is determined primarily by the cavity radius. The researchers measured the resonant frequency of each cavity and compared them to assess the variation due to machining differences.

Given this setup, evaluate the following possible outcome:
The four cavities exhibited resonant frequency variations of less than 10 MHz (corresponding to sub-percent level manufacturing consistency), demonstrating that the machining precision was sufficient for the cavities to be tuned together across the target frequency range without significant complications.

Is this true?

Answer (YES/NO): NO